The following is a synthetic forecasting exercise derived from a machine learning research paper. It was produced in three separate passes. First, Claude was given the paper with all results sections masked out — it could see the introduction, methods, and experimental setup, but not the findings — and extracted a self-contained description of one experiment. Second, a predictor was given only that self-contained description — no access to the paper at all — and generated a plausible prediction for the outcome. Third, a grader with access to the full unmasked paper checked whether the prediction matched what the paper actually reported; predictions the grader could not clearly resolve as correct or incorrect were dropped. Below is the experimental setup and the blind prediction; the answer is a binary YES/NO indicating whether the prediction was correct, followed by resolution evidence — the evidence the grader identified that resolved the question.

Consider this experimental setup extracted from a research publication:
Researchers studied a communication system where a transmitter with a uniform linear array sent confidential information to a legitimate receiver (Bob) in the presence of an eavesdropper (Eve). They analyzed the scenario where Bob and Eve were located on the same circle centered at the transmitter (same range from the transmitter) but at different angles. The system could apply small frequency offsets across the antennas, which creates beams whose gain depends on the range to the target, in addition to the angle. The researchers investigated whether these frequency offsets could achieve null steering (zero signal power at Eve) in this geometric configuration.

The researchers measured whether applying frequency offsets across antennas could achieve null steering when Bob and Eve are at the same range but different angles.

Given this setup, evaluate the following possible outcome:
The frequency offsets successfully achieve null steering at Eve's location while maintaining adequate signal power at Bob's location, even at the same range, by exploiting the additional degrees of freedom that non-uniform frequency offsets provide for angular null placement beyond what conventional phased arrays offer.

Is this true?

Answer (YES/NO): NO